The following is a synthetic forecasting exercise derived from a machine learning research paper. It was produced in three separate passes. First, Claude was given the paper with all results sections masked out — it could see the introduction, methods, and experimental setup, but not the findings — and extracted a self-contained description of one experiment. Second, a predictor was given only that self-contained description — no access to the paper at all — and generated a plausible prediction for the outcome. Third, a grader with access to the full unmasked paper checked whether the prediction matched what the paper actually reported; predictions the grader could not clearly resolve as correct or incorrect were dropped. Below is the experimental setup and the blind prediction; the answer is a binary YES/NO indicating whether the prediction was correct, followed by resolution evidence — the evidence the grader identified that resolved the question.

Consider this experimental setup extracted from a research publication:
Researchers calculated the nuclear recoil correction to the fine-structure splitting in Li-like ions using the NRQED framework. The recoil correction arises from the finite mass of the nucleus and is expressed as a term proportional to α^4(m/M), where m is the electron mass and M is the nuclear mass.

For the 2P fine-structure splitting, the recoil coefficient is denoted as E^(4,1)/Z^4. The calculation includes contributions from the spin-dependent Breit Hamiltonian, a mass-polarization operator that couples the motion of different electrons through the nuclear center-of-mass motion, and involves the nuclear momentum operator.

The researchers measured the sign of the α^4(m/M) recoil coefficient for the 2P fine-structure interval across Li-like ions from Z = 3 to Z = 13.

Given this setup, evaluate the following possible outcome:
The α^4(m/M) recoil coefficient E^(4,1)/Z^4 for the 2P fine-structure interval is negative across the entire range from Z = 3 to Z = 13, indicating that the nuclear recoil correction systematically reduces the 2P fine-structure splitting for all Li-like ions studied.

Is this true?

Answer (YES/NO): YES